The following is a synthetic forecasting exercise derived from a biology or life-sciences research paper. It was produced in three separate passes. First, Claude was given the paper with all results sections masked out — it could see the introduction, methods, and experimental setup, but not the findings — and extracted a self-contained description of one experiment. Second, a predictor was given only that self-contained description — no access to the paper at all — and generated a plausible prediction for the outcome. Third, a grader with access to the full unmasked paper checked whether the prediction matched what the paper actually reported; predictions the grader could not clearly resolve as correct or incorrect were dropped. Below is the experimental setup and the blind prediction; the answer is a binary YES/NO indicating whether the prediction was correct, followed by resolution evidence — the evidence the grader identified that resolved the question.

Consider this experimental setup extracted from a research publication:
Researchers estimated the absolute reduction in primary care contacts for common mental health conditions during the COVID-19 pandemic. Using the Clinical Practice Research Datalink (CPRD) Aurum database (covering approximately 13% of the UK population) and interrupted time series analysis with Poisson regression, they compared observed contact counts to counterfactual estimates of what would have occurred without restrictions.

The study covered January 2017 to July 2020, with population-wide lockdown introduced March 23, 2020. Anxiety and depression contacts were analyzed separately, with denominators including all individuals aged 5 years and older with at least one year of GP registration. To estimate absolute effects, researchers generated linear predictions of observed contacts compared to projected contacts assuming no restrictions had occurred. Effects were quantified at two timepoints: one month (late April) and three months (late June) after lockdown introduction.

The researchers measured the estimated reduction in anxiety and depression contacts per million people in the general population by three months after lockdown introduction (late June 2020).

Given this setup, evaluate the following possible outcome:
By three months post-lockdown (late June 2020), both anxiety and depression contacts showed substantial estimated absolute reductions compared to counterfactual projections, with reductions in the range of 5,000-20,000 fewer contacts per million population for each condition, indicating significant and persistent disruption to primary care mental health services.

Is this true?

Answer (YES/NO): YES